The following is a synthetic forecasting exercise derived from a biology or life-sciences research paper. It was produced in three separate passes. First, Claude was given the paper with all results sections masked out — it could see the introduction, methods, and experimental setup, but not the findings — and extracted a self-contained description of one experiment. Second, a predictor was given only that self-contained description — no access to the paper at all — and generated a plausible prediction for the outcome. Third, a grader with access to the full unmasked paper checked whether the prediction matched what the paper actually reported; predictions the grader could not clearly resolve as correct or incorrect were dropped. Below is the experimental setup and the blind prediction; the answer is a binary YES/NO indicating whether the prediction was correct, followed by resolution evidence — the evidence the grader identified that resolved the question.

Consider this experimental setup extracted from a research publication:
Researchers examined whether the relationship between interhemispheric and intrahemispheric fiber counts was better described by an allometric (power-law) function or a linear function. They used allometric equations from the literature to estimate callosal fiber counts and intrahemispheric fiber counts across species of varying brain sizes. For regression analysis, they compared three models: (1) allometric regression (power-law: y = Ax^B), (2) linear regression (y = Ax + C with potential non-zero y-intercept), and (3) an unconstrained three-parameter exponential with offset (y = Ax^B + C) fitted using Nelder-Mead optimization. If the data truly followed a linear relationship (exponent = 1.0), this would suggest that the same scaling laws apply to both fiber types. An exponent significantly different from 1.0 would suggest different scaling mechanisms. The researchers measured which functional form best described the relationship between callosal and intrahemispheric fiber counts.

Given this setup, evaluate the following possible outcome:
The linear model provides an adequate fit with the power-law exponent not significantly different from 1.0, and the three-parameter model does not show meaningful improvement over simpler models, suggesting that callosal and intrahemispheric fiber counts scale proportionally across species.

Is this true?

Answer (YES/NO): YES